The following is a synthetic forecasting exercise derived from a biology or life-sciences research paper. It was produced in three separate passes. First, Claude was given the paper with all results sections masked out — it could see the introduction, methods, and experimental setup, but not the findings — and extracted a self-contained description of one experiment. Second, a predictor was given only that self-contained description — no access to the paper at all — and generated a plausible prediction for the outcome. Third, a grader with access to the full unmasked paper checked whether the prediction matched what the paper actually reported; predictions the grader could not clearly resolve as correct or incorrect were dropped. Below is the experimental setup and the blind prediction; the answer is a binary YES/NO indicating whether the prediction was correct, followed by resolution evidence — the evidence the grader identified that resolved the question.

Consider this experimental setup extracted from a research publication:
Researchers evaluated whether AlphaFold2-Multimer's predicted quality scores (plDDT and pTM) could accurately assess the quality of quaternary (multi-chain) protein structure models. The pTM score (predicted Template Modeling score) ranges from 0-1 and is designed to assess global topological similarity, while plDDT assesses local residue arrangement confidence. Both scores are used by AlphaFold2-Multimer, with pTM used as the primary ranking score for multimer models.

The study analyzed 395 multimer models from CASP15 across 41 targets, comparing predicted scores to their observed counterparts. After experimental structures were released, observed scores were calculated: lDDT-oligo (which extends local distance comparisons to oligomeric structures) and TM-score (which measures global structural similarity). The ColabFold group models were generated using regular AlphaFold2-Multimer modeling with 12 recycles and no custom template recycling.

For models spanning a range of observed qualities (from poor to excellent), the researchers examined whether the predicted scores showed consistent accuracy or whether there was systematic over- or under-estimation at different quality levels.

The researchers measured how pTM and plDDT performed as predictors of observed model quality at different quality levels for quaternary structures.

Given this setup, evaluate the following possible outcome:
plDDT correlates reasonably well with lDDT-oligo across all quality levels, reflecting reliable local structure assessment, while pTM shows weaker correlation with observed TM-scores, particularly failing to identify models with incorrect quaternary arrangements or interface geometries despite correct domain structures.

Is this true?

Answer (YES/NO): NO